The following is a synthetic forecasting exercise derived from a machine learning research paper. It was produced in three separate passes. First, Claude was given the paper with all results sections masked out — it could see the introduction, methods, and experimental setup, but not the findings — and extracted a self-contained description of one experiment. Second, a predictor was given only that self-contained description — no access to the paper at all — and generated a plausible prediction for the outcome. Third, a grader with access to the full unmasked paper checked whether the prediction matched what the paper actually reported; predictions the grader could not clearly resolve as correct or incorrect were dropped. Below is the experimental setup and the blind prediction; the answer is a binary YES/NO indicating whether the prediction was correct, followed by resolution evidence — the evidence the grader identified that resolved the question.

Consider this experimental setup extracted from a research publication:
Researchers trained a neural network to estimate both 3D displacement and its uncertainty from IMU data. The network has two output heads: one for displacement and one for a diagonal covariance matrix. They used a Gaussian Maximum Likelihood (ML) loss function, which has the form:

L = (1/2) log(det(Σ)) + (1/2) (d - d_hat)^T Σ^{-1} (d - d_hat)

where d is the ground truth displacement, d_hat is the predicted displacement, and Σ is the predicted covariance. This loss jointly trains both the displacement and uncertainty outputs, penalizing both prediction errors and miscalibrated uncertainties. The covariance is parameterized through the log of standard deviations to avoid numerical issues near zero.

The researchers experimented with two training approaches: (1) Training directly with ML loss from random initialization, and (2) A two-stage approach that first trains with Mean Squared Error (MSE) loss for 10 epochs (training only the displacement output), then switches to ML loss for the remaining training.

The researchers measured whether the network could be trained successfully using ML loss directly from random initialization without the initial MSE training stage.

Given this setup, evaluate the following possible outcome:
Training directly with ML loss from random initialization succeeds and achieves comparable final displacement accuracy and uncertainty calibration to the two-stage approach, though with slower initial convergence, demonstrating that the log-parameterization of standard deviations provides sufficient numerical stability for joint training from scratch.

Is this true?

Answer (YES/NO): NO